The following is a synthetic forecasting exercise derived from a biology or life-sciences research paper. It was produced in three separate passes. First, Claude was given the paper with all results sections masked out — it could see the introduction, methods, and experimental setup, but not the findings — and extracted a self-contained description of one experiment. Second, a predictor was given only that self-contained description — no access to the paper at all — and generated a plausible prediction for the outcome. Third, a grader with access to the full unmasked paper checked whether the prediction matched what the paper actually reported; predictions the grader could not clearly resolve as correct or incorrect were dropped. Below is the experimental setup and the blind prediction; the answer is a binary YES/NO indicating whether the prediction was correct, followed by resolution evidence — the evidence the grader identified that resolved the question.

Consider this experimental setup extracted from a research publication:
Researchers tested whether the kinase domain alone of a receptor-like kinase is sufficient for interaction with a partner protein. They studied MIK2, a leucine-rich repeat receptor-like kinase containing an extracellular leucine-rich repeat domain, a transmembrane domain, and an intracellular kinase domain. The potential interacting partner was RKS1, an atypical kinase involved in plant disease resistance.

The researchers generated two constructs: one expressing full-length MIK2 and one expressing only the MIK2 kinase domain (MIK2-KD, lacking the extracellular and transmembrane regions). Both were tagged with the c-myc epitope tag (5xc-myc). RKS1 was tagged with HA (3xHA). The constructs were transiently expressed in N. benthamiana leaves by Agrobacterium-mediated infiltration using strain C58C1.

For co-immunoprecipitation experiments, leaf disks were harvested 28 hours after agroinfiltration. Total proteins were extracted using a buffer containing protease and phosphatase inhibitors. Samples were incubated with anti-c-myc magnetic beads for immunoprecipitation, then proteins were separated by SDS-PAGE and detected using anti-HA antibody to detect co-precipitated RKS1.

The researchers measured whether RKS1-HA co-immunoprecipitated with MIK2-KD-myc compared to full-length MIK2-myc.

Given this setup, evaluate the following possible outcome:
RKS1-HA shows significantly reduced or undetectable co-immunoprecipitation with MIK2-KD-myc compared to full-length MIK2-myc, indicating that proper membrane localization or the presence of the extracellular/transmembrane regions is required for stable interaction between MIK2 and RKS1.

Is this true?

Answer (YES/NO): NO